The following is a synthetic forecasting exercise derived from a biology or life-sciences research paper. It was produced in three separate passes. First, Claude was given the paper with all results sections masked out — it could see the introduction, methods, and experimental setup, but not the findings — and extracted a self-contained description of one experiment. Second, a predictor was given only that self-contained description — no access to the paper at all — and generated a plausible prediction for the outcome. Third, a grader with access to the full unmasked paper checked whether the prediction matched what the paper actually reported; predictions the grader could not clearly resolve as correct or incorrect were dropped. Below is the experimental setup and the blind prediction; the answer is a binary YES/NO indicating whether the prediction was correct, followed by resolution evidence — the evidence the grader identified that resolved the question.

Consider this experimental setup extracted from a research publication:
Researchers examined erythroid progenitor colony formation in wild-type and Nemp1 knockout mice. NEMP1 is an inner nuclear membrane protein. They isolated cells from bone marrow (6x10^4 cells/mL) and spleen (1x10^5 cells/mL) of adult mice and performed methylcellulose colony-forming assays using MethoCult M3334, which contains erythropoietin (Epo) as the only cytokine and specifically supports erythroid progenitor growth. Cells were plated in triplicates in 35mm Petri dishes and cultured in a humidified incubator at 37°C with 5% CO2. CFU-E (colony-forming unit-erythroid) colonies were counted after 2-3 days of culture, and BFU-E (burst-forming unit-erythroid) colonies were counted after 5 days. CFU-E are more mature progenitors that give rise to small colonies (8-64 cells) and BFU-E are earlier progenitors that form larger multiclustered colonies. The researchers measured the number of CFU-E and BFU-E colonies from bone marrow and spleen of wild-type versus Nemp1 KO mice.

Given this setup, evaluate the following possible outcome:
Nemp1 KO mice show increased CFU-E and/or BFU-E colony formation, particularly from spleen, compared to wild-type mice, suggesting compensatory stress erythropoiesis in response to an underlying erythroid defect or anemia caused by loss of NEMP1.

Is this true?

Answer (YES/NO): YES